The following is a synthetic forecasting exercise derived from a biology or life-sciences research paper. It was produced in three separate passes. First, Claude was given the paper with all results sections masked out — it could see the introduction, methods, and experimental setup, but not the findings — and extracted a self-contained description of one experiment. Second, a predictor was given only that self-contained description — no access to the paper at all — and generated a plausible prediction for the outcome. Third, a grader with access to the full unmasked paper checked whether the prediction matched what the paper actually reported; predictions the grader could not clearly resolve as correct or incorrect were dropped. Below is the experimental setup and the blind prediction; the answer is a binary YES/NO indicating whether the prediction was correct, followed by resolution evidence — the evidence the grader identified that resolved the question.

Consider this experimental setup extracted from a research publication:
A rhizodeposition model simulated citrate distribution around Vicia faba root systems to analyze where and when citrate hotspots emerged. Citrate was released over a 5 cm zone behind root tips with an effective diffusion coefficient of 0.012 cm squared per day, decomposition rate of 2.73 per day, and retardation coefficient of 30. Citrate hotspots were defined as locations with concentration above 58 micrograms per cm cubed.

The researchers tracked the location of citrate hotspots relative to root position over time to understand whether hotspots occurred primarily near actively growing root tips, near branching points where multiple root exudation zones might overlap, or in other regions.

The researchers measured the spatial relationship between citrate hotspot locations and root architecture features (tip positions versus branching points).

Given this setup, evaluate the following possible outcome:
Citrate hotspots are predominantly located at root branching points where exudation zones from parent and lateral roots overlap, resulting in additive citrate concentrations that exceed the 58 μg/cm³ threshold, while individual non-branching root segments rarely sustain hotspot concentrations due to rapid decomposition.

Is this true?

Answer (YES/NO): YES